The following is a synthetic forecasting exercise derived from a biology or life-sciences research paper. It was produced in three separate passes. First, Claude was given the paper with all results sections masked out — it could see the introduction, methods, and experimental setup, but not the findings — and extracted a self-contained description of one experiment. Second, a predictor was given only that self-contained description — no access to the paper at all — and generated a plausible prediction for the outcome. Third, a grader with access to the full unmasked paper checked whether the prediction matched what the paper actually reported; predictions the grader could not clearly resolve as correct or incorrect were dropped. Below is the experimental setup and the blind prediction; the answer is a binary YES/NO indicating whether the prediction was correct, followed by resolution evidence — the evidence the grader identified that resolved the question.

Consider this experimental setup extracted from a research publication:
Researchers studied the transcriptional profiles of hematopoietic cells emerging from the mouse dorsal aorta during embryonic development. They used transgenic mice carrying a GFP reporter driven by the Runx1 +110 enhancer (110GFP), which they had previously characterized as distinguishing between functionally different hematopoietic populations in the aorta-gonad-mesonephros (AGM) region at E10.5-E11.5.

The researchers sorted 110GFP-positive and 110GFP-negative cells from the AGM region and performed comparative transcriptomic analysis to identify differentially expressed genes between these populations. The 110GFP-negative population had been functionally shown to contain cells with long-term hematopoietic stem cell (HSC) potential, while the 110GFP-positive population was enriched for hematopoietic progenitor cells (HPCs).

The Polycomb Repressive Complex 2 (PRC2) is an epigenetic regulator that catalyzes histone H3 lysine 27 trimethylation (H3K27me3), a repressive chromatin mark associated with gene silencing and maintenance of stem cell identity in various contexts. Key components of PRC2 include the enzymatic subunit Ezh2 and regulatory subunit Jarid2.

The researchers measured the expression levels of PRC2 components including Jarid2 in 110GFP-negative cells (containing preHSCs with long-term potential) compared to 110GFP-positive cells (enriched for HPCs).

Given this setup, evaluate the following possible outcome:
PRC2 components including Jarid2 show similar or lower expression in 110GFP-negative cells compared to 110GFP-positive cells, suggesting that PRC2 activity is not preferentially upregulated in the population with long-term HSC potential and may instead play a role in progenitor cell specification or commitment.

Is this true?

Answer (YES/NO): NO